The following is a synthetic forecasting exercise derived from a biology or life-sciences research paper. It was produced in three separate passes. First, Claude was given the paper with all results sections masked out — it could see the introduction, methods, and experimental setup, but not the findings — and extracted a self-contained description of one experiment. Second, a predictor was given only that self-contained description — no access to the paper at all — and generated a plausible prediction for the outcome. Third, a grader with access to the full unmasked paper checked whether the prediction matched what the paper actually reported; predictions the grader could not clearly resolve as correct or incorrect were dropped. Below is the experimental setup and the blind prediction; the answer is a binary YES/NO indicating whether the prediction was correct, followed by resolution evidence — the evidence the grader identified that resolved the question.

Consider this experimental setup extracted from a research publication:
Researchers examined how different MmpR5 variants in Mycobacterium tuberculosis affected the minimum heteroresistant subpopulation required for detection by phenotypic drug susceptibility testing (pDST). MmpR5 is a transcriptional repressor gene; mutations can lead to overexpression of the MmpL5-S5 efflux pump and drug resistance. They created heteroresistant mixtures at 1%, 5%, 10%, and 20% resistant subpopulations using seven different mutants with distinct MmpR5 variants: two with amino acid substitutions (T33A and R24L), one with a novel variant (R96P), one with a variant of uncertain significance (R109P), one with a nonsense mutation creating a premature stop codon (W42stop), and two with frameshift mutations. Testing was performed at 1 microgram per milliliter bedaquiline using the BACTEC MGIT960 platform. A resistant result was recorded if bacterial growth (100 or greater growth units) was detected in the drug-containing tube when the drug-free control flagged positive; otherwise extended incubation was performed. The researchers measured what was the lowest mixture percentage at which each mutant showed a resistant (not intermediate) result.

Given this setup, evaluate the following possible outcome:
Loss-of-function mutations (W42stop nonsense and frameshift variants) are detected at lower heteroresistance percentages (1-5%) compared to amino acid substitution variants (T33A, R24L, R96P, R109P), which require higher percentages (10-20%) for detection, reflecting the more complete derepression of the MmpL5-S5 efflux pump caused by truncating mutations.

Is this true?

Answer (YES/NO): NO